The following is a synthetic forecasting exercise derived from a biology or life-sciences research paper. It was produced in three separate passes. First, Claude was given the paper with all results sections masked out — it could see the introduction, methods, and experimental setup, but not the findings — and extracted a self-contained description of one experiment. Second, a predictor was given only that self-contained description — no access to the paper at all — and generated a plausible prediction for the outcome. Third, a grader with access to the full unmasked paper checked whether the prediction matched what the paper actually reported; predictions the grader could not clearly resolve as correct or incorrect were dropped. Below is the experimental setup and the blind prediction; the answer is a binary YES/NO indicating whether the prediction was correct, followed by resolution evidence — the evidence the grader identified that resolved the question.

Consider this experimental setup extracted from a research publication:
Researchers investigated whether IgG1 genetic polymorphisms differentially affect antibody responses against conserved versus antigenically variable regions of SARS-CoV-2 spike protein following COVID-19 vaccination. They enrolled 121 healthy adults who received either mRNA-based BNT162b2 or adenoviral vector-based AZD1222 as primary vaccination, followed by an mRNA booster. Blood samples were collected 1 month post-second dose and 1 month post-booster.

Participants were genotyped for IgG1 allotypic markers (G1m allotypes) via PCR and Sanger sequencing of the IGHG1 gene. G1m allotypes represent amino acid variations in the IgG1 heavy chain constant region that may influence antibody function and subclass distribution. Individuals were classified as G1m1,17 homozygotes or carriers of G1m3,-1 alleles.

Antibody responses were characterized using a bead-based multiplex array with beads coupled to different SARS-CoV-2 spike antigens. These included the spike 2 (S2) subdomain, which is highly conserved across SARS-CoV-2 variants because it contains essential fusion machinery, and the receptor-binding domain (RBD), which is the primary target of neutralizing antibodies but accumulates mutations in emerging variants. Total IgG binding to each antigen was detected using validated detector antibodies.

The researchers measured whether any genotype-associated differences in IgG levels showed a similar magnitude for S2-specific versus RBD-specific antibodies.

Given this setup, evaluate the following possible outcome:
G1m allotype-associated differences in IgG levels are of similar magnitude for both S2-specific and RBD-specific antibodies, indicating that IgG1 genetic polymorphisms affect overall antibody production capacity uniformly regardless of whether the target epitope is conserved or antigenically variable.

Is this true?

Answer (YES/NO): NO